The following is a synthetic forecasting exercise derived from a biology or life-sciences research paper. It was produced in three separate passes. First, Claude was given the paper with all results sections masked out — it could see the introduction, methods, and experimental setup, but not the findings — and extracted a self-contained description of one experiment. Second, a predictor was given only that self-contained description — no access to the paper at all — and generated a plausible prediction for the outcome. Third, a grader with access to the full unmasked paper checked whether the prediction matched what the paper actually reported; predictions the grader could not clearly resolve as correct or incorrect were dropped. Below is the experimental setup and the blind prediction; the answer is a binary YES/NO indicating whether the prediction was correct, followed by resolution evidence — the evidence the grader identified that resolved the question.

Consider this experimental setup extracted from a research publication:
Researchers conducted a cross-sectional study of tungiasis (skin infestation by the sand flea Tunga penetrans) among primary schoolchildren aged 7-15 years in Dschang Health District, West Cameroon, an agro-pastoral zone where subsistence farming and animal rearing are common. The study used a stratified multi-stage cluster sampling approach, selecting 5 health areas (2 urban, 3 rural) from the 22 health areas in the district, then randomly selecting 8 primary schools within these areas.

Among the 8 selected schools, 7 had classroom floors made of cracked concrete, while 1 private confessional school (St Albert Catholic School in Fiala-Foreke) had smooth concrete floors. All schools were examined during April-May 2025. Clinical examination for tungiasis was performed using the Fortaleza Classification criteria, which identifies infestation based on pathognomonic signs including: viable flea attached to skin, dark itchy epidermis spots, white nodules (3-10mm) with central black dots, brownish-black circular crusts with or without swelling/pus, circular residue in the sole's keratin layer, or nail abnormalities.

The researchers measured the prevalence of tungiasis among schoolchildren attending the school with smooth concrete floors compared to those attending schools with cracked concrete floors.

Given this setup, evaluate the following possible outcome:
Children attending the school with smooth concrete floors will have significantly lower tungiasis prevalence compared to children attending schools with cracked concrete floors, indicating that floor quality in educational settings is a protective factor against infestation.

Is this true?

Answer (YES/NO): YES